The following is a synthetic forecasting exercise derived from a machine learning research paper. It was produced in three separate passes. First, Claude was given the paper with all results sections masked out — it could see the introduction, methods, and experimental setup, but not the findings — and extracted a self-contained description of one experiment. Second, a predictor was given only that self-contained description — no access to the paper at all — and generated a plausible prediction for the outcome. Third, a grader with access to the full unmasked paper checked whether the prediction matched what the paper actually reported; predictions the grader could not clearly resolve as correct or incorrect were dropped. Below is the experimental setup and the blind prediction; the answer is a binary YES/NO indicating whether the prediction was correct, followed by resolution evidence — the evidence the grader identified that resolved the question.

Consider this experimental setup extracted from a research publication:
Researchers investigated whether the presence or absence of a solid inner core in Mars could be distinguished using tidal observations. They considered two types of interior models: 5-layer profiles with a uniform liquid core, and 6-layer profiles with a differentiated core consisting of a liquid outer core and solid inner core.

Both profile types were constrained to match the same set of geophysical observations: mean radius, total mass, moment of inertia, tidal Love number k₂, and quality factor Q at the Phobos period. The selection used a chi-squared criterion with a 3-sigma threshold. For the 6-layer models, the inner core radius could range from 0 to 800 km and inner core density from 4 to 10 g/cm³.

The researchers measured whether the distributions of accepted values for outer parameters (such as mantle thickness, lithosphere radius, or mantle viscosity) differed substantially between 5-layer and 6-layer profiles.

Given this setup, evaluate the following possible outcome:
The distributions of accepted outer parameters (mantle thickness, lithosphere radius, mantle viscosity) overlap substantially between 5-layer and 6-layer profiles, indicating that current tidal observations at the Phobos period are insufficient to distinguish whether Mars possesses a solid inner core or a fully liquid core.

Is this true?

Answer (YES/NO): YES